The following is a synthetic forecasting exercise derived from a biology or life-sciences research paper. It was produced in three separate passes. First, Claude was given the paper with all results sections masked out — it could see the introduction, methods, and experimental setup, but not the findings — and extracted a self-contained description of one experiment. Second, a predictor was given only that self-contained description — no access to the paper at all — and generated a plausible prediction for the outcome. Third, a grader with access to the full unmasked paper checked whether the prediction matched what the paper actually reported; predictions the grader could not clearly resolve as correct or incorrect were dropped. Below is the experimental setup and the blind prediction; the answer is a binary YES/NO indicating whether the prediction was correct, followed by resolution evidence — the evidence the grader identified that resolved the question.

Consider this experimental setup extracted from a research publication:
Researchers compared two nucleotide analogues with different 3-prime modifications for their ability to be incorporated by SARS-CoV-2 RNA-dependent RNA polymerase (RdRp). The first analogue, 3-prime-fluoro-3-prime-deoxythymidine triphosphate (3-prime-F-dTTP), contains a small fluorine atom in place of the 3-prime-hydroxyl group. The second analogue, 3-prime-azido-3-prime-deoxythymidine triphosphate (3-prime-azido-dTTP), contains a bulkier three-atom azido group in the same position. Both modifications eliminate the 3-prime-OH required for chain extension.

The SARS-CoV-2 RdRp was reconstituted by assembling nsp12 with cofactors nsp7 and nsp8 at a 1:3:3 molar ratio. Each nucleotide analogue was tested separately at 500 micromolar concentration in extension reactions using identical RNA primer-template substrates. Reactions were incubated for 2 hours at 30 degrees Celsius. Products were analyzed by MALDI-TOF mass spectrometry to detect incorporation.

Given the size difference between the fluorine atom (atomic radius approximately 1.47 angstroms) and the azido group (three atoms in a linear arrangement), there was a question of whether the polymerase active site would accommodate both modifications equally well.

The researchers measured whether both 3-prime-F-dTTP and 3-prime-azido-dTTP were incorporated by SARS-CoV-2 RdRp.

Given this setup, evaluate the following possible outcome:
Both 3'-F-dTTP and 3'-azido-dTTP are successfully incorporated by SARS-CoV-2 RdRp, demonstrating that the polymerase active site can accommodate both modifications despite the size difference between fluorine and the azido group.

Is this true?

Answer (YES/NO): NO